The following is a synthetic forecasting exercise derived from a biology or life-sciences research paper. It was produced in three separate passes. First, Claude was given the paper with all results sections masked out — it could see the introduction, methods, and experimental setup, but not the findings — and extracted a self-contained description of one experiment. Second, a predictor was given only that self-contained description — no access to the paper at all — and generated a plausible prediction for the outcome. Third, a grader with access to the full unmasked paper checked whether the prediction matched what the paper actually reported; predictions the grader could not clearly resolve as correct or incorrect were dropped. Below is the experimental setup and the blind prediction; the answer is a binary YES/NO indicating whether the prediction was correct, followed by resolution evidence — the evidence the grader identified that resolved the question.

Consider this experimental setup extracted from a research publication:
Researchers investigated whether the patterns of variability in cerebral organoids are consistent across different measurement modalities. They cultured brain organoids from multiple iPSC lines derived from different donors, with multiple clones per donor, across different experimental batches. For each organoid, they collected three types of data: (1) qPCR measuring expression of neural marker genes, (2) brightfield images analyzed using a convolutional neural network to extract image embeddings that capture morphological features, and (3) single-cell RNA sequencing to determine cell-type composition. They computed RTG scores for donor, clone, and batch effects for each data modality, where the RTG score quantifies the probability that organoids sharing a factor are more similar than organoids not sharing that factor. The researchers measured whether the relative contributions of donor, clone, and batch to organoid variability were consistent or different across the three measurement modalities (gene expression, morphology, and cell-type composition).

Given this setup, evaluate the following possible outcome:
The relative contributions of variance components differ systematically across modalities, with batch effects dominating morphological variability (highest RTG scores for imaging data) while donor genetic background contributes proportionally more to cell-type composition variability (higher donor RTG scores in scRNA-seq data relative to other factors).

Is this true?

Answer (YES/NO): NO